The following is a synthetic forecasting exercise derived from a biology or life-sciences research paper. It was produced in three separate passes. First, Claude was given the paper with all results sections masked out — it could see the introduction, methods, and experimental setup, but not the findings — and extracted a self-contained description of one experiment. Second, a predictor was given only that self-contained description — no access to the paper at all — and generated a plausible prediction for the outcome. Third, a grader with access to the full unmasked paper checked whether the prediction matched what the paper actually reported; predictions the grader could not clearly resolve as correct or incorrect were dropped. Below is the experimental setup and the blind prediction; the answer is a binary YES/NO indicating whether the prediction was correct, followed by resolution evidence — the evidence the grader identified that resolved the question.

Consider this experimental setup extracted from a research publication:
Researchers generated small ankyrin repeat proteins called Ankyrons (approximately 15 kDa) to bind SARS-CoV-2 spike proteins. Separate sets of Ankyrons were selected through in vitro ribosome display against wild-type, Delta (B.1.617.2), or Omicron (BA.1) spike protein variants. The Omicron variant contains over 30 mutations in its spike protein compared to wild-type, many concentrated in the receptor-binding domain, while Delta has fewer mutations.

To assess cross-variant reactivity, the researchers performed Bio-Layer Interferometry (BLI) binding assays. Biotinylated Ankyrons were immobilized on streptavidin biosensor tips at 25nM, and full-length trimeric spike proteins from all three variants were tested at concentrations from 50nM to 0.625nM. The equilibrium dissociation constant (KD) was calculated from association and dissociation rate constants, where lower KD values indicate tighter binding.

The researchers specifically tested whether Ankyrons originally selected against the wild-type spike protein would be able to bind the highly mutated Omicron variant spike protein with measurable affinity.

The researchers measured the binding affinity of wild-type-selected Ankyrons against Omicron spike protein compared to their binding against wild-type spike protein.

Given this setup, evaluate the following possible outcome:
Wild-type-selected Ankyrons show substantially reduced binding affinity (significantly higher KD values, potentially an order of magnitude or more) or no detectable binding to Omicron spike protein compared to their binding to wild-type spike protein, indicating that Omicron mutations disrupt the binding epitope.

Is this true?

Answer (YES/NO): NO